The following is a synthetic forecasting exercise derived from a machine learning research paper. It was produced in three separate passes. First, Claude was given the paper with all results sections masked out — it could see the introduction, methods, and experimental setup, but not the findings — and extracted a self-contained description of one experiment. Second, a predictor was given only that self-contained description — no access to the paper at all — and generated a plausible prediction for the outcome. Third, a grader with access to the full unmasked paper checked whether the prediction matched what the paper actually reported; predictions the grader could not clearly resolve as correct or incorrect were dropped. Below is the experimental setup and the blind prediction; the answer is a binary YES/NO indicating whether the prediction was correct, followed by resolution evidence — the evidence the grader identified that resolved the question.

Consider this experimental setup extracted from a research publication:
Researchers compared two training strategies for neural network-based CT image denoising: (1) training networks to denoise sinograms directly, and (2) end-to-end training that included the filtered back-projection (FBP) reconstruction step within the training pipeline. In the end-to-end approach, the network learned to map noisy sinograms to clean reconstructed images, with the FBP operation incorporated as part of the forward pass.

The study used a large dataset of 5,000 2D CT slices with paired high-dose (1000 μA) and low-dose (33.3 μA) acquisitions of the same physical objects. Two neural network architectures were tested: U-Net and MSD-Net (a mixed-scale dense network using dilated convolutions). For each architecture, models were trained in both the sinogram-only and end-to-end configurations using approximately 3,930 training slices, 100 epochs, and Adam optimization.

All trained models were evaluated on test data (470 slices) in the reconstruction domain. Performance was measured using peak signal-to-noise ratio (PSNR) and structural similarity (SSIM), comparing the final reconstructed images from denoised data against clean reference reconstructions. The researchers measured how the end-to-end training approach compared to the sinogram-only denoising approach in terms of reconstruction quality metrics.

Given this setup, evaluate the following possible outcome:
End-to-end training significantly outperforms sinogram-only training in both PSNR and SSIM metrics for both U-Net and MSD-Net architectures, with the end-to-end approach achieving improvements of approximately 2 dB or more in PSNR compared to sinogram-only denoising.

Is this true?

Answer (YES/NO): NO